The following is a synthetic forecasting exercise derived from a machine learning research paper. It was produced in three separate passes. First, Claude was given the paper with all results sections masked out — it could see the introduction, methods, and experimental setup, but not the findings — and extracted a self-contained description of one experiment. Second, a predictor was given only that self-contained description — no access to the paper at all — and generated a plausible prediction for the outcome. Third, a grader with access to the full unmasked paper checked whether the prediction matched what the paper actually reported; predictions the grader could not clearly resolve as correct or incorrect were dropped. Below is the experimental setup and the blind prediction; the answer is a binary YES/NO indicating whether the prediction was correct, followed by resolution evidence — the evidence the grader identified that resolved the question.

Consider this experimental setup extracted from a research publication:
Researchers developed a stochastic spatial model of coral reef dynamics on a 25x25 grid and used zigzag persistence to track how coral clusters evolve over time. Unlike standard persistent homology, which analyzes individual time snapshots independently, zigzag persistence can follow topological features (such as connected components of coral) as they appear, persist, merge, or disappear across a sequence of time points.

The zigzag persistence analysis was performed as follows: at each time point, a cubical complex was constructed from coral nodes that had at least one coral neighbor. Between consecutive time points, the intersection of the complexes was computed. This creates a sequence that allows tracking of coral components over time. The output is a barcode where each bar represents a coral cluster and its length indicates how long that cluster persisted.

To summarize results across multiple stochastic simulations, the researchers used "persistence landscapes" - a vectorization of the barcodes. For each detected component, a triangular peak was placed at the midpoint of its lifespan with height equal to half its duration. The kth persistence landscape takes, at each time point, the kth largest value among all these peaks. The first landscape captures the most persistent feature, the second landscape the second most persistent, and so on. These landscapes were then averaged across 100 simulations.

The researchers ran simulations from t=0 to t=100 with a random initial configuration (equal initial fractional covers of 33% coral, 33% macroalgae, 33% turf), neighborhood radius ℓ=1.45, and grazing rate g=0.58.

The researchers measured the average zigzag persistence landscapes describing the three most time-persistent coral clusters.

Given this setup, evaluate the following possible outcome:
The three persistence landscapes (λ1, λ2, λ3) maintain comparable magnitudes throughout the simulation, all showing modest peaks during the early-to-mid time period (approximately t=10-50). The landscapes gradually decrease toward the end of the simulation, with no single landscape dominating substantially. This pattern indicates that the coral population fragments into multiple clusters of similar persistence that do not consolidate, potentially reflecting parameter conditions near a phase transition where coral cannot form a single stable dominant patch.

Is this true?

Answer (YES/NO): NO